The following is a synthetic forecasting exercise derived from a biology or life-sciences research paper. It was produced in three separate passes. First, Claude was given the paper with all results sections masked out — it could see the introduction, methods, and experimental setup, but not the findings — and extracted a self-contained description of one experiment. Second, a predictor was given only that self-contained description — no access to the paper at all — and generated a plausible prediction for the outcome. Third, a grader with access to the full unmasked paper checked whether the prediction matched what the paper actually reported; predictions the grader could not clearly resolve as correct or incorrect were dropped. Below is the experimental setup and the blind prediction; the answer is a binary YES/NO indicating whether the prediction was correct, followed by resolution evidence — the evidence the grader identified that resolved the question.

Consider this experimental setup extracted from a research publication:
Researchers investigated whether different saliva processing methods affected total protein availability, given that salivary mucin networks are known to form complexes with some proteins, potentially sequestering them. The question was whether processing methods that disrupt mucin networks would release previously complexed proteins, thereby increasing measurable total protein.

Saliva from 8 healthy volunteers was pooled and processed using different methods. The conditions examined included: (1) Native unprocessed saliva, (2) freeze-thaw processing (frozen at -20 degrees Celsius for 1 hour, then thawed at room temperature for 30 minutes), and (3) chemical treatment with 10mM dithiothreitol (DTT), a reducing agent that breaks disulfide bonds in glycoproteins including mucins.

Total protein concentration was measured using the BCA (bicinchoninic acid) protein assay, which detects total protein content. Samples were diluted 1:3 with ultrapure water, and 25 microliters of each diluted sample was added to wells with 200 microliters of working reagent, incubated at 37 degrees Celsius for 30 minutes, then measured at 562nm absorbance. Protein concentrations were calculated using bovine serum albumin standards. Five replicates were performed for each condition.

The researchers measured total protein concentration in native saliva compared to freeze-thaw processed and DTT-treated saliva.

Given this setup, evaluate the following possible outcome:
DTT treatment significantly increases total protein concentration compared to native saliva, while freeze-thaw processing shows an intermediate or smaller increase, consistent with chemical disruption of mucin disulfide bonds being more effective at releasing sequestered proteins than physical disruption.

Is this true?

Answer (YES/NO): YES